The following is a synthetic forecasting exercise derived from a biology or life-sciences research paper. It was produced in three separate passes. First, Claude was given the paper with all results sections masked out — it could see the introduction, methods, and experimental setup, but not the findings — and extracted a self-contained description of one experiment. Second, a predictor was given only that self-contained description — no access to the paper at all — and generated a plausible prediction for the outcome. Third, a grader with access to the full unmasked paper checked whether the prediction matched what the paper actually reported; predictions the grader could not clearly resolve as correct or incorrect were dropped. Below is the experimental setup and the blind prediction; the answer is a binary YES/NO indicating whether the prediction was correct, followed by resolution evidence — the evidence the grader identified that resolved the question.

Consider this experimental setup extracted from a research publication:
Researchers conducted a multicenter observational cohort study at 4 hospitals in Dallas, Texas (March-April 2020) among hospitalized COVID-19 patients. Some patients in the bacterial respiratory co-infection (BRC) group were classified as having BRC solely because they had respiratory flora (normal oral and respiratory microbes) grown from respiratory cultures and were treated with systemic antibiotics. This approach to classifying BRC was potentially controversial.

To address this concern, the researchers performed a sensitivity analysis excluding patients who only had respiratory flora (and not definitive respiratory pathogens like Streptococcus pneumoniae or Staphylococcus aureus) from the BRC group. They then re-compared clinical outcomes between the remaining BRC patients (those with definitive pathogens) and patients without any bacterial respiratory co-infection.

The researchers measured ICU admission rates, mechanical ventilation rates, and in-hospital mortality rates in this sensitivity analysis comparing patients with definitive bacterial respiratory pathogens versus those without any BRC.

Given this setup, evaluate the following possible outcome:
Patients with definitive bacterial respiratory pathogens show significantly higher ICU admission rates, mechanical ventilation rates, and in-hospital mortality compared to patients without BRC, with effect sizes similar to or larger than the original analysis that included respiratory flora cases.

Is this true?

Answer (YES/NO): YES